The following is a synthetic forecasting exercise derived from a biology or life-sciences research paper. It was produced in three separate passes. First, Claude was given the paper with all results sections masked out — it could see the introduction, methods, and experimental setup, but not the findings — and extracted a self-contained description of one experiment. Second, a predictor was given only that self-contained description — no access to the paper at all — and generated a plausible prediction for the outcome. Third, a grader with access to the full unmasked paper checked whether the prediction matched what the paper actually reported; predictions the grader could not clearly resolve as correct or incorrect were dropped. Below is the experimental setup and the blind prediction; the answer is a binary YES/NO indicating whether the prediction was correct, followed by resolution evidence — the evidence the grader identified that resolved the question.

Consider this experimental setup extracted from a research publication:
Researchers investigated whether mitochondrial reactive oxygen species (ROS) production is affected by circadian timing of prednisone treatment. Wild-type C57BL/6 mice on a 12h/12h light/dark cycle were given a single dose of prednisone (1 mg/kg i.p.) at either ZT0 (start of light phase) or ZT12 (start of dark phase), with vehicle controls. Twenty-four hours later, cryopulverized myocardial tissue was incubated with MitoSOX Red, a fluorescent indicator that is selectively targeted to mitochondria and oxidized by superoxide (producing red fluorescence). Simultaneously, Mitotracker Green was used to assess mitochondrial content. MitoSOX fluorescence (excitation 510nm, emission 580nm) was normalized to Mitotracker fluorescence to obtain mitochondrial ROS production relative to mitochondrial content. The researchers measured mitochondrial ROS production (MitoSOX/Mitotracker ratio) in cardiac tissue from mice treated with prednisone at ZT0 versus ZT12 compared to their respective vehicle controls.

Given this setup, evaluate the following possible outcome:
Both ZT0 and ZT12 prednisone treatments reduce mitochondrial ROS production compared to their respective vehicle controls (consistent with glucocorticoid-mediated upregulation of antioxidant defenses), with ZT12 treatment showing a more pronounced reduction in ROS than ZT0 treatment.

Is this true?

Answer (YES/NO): NO